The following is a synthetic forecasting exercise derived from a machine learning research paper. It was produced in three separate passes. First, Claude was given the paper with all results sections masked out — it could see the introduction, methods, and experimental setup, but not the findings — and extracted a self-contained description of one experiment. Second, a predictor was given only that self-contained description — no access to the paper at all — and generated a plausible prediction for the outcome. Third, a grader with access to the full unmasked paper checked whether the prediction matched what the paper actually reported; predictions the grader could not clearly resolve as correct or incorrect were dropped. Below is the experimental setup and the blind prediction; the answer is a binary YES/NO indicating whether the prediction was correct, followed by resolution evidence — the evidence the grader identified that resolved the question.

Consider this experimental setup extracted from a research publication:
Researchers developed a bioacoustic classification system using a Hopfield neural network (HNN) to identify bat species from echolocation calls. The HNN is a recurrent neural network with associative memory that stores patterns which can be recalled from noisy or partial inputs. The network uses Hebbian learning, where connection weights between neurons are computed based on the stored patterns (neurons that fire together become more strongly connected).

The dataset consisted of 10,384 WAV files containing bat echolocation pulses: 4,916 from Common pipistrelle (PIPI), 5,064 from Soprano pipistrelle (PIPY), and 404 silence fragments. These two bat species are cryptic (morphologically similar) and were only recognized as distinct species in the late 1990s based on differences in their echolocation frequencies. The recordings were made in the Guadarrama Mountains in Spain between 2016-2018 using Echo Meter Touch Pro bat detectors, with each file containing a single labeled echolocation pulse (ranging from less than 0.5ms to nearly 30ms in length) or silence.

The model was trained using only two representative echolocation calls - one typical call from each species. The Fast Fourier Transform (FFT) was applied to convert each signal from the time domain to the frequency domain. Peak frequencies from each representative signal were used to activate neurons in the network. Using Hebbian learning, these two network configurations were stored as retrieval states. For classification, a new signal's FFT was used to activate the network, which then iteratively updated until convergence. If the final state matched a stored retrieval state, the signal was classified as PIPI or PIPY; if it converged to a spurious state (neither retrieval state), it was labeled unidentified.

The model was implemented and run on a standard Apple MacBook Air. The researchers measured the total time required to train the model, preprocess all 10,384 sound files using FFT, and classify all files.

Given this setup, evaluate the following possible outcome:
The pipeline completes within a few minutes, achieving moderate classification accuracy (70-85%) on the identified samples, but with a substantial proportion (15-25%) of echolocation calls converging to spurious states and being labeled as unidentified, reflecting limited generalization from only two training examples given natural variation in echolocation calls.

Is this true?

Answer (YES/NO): NO